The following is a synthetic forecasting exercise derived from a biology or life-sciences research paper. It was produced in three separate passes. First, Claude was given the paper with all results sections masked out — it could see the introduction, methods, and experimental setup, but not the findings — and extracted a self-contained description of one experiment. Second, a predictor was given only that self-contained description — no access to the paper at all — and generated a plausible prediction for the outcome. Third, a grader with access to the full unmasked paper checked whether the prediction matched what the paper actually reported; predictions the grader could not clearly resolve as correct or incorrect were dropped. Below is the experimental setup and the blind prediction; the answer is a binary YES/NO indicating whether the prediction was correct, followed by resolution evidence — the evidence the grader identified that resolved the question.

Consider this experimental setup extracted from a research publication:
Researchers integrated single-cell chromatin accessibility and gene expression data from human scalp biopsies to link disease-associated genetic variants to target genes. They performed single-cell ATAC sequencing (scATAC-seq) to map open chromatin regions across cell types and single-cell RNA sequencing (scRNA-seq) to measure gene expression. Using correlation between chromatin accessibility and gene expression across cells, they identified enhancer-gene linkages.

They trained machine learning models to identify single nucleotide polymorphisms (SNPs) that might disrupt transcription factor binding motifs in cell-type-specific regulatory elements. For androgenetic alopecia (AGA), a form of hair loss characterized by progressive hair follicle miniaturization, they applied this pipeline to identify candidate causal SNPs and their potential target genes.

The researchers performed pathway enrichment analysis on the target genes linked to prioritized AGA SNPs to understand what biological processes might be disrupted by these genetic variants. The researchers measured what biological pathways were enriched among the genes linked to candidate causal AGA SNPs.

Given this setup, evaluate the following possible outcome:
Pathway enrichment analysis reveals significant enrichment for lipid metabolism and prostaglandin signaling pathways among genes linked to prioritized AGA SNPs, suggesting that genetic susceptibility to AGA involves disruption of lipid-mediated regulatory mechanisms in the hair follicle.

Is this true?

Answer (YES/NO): NO